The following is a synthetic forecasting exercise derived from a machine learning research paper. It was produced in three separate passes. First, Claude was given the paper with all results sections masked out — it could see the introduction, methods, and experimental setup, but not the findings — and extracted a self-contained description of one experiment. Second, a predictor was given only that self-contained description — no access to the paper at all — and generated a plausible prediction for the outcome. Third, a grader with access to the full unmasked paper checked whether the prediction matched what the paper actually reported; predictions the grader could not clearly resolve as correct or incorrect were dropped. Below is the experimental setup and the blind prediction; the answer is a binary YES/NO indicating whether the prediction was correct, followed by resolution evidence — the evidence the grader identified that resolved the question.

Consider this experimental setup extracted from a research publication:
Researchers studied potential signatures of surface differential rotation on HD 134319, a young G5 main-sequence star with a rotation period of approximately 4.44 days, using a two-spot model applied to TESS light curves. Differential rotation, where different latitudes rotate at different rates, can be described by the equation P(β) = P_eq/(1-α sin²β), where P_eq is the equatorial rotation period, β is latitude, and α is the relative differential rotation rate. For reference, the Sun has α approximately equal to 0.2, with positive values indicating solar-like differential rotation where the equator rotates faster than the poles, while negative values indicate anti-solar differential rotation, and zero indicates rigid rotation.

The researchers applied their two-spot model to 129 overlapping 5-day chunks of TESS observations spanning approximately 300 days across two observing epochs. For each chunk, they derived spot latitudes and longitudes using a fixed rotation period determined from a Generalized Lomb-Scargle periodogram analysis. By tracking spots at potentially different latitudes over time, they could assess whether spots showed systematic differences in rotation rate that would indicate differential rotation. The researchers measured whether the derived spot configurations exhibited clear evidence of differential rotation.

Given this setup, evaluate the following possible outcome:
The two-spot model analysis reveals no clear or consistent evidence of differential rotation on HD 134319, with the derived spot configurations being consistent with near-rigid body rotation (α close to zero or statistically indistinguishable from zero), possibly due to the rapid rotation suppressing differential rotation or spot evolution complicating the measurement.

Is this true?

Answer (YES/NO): NO